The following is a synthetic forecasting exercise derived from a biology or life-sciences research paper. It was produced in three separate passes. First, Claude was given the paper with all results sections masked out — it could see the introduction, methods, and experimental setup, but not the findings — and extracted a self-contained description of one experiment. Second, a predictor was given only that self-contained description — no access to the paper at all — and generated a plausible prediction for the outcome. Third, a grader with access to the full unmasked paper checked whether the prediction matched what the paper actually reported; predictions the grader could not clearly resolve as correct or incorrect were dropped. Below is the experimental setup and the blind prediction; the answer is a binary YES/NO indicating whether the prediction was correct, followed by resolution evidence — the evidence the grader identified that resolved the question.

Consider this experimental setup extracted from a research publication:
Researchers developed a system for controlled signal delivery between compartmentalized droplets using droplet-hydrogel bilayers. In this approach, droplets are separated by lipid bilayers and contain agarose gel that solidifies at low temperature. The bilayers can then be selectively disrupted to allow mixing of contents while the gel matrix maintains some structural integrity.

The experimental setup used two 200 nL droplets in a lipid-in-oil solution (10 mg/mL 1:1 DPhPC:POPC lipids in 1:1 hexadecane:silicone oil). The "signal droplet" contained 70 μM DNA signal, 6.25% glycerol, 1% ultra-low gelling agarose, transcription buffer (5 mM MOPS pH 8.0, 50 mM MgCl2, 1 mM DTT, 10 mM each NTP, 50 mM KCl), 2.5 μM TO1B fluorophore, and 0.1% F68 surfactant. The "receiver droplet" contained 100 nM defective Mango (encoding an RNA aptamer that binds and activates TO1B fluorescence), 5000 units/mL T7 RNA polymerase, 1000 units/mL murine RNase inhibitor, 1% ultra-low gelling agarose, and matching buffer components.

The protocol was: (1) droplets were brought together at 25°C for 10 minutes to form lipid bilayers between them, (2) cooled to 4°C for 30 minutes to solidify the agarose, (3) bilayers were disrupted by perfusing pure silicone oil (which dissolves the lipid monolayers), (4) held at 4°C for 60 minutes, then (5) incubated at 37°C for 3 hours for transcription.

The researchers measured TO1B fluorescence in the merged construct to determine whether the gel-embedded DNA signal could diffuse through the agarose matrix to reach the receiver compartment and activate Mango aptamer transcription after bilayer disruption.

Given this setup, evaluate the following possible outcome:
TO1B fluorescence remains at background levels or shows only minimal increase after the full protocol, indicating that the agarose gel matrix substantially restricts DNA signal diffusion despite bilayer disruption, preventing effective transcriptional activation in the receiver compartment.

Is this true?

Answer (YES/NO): NO